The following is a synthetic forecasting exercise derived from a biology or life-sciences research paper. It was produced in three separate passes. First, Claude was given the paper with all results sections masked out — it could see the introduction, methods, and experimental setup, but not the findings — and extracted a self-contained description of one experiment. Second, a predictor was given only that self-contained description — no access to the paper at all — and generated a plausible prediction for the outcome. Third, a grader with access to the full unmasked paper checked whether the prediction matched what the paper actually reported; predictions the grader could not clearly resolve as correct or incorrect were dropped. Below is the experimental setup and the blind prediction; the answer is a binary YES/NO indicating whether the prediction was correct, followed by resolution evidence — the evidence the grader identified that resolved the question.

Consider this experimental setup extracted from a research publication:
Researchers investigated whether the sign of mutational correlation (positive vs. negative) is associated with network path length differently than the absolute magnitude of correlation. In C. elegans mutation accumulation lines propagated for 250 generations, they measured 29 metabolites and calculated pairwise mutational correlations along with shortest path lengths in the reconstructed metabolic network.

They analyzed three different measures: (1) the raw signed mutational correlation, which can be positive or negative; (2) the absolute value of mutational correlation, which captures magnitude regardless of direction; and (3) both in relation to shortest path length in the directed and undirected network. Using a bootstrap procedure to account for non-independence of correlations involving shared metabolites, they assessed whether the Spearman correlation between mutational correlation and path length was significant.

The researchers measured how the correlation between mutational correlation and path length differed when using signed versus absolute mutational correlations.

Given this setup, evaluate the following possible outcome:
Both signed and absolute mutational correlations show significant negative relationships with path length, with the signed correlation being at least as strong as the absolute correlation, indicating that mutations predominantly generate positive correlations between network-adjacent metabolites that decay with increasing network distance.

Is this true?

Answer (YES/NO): NO